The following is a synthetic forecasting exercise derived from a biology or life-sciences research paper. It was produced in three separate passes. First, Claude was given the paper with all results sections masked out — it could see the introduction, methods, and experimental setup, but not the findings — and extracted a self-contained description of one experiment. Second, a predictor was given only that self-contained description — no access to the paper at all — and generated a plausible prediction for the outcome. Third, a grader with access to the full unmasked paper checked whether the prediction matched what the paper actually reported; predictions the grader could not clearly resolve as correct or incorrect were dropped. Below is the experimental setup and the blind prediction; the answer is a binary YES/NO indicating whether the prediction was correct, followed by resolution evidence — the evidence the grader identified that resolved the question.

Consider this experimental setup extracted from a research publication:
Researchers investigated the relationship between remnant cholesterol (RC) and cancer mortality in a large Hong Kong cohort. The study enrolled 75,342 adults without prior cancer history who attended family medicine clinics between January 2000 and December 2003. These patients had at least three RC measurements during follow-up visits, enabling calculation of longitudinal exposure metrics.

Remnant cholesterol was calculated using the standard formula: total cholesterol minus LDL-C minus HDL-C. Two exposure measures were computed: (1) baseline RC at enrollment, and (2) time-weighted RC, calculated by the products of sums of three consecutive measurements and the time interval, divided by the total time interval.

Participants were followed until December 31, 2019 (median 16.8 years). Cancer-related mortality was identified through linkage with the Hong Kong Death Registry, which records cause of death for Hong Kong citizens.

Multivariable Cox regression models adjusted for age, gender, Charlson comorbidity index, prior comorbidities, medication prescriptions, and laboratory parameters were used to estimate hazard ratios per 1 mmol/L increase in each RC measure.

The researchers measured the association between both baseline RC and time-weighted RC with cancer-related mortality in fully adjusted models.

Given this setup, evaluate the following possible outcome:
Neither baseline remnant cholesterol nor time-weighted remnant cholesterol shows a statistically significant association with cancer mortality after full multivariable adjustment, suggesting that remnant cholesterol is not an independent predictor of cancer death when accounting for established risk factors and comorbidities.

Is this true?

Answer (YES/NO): NO